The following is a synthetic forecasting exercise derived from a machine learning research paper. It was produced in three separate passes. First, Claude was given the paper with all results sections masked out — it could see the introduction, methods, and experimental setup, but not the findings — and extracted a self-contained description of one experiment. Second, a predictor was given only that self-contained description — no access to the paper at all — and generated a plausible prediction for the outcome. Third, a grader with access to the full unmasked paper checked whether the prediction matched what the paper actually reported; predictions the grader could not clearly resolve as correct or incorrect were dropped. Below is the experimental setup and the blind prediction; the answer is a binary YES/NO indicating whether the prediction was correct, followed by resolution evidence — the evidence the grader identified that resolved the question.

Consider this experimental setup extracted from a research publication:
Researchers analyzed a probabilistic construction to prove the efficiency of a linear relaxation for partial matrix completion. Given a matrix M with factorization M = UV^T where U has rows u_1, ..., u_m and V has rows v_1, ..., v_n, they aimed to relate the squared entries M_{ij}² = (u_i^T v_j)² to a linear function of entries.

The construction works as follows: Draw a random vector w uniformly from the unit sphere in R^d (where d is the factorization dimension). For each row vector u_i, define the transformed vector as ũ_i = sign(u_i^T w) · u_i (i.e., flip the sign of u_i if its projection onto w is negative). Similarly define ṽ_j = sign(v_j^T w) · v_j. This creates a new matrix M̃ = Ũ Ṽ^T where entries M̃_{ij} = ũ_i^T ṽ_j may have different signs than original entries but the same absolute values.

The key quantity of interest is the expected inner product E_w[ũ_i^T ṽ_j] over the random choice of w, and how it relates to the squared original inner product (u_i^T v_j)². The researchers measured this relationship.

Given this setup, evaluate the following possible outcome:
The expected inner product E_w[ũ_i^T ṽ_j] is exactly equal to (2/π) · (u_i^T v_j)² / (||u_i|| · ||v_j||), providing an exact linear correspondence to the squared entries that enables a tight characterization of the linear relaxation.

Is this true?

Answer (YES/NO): NO